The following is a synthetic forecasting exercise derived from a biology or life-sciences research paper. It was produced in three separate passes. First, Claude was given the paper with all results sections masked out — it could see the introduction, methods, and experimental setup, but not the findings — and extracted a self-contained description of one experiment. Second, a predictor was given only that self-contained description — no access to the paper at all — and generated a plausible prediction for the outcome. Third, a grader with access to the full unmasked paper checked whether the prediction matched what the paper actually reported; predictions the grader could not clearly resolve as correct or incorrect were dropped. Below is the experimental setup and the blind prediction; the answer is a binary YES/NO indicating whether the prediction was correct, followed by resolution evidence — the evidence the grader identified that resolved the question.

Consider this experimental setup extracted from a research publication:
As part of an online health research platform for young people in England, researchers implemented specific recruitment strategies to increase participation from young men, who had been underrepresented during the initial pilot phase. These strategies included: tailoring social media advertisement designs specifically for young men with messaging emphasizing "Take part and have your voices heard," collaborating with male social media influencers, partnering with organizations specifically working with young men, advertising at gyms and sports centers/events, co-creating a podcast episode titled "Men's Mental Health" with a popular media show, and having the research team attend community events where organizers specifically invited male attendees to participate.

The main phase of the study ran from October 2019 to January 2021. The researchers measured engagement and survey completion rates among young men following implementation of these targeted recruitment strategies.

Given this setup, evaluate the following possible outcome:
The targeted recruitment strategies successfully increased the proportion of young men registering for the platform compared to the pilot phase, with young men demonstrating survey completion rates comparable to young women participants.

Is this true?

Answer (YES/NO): NO